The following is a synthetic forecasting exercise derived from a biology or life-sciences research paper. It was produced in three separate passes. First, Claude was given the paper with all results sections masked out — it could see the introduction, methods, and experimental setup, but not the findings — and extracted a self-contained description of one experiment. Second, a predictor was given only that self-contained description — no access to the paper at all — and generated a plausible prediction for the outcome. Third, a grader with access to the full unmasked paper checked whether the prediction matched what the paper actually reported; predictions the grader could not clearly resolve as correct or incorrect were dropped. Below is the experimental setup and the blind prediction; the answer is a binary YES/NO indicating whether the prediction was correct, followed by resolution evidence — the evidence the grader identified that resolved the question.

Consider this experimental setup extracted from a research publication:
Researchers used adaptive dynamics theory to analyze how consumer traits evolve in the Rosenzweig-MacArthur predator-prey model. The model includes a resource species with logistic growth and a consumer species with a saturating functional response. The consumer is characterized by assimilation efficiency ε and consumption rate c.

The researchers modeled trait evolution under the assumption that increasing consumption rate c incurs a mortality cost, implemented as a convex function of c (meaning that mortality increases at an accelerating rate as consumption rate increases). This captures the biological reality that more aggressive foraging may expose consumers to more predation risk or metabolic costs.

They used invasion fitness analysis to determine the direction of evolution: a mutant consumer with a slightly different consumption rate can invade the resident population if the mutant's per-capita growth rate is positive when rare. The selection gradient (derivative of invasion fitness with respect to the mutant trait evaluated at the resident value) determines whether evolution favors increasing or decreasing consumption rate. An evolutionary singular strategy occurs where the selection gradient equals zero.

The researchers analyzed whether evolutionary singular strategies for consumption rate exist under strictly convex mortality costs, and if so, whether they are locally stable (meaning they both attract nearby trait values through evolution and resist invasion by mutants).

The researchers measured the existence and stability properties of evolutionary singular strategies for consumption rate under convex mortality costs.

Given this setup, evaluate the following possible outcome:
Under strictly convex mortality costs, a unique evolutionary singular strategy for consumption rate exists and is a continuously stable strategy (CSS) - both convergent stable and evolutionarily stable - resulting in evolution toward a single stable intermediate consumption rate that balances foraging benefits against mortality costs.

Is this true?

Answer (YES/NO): YES